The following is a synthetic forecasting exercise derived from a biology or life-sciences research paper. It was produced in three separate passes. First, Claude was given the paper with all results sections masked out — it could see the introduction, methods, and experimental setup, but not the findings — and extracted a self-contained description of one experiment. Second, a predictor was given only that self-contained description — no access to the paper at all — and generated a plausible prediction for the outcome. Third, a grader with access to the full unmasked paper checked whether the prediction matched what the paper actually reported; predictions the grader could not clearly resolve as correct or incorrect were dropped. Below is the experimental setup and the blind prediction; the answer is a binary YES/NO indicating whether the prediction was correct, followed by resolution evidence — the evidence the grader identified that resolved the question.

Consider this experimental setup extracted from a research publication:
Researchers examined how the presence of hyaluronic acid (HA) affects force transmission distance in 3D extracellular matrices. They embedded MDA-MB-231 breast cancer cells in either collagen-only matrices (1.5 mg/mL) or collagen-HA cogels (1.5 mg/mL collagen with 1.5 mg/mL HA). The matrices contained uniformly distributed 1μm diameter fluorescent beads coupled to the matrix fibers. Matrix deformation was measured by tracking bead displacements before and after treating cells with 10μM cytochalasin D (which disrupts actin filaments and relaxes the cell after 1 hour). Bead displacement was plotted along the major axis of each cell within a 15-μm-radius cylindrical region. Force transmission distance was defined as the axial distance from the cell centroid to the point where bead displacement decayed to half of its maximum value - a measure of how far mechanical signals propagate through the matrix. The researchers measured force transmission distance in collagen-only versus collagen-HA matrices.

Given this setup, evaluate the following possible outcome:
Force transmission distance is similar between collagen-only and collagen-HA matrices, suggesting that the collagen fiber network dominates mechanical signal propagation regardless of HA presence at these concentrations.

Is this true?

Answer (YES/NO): NO